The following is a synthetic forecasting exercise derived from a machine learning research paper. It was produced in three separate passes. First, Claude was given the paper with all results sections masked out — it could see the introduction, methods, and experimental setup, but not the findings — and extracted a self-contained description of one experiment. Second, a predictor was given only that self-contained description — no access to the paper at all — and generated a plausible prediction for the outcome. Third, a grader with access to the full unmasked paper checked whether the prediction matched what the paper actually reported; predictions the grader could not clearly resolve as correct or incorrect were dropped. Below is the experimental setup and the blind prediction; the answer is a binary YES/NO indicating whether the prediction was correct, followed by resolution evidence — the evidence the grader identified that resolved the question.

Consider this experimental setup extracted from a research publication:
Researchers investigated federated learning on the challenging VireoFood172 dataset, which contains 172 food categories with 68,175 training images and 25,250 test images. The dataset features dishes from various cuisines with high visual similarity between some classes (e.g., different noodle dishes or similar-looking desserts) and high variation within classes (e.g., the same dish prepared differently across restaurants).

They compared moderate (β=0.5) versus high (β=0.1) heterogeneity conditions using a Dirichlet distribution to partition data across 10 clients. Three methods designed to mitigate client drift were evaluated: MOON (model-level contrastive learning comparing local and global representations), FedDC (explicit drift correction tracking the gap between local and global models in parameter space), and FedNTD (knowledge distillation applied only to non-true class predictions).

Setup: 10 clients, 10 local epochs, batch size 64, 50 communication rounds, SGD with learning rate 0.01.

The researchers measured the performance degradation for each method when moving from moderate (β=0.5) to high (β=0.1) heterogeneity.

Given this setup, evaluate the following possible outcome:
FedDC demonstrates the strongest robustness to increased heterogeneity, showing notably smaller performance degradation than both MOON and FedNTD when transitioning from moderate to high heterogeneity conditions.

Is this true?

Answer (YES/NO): NO